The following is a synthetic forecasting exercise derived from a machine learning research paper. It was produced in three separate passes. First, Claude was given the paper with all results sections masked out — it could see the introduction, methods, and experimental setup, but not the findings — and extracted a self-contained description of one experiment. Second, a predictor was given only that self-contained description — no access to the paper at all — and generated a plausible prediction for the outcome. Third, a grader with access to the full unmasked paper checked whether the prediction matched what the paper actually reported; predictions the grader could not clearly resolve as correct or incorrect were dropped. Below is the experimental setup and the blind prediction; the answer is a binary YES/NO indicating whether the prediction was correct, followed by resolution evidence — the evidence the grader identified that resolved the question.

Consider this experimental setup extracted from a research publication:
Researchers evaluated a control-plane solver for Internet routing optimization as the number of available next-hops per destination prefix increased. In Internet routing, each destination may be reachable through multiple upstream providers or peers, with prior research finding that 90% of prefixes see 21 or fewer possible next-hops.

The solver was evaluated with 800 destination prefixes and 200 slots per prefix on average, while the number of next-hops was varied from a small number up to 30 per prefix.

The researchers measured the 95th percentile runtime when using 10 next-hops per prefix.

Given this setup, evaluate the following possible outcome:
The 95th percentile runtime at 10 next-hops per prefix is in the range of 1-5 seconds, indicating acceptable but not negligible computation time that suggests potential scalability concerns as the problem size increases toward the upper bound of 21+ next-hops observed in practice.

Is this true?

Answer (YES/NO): NO